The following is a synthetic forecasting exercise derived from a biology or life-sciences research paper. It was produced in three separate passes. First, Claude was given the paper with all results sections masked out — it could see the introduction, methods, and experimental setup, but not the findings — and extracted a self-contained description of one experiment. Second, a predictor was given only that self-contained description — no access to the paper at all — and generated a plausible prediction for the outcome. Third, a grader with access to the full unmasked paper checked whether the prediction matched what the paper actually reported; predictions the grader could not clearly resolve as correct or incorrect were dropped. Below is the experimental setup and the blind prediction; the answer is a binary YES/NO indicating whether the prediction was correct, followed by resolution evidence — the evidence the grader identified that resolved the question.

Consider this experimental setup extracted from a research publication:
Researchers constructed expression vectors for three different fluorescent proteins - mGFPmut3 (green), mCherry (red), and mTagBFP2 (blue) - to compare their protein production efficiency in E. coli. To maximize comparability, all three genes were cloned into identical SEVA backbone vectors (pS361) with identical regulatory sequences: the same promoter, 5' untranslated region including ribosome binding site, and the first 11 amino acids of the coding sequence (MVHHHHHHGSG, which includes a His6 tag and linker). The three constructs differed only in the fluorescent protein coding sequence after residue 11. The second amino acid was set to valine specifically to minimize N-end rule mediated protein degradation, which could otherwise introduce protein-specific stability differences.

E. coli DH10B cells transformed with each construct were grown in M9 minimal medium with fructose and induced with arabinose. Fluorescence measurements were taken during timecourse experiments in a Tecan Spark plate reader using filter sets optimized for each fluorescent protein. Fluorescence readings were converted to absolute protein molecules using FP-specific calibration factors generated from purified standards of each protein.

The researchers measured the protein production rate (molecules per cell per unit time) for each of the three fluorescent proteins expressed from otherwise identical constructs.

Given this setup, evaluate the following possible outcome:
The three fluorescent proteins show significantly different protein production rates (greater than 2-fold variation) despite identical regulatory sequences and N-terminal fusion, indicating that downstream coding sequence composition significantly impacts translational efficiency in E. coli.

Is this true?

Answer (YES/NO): YES